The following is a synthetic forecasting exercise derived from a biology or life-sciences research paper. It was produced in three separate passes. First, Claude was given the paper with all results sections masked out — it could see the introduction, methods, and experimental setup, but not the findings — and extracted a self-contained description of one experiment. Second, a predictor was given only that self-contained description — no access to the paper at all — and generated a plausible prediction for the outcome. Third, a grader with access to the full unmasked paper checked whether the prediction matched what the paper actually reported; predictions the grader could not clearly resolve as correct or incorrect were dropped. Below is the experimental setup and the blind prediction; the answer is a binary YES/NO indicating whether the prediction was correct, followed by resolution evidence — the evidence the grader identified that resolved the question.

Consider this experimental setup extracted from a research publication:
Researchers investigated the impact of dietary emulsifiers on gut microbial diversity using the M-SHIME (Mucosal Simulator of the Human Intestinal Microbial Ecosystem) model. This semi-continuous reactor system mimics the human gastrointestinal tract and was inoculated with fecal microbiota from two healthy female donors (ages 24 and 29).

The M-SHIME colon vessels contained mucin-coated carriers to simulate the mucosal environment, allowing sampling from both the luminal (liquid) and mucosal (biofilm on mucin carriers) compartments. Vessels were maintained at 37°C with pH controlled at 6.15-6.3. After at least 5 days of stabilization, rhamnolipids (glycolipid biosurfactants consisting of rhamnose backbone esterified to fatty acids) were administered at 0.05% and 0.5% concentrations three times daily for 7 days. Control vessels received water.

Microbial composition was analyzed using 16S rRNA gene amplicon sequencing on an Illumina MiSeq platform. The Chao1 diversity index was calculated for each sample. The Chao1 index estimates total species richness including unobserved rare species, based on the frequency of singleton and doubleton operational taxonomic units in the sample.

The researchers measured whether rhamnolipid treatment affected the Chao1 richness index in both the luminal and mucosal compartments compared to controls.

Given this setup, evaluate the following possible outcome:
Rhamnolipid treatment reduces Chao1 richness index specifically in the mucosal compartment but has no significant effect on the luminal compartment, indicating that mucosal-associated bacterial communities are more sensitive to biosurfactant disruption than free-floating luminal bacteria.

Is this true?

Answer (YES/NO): NO